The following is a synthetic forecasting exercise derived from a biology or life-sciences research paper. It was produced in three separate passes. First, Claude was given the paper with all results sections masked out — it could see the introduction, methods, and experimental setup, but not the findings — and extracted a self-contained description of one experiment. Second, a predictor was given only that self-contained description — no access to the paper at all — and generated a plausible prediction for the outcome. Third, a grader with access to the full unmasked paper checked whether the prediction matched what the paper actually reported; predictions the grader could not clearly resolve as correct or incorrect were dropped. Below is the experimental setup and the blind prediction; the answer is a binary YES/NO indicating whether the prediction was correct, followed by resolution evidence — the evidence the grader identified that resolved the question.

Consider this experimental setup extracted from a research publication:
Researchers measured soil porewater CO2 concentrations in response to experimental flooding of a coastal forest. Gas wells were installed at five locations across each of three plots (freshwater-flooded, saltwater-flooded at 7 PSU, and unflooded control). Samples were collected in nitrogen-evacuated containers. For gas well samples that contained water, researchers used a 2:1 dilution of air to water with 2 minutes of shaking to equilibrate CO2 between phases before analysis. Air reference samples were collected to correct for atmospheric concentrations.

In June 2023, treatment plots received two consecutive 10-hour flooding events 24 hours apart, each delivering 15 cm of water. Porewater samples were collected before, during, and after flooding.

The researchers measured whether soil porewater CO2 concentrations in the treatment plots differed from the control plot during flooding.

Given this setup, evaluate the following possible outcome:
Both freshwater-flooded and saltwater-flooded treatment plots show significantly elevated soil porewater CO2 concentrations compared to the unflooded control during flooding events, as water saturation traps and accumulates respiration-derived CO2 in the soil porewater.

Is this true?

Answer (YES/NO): NO